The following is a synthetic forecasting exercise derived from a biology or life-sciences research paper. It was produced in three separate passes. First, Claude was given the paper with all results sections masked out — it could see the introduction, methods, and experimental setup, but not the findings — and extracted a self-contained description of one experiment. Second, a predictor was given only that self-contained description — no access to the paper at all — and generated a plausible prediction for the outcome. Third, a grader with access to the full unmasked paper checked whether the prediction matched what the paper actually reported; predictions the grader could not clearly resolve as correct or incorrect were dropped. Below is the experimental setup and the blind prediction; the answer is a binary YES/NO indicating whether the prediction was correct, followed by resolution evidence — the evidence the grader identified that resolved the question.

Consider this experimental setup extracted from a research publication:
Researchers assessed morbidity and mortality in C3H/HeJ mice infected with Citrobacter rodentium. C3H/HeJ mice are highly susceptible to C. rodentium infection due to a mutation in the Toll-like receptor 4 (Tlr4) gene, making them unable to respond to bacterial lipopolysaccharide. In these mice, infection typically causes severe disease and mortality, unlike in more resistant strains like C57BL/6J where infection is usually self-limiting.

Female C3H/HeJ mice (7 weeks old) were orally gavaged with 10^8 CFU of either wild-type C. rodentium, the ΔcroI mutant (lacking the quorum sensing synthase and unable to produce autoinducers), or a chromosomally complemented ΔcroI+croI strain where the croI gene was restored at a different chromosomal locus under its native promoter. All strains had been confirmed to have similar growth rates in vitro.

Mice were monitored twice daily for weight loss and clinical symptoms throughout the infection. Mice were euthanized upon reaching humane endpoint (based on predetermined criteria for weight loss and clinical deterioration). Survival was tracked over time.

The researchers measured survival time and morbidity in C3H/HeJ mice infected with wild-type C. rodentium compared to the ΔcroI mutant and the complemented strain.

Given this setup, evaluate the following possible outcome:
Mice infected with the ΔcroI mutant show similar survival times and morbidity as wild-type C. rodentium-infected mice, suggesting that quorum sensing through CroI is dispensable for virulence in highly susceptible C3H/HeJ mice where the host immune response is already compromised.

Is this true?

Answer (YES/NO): NO